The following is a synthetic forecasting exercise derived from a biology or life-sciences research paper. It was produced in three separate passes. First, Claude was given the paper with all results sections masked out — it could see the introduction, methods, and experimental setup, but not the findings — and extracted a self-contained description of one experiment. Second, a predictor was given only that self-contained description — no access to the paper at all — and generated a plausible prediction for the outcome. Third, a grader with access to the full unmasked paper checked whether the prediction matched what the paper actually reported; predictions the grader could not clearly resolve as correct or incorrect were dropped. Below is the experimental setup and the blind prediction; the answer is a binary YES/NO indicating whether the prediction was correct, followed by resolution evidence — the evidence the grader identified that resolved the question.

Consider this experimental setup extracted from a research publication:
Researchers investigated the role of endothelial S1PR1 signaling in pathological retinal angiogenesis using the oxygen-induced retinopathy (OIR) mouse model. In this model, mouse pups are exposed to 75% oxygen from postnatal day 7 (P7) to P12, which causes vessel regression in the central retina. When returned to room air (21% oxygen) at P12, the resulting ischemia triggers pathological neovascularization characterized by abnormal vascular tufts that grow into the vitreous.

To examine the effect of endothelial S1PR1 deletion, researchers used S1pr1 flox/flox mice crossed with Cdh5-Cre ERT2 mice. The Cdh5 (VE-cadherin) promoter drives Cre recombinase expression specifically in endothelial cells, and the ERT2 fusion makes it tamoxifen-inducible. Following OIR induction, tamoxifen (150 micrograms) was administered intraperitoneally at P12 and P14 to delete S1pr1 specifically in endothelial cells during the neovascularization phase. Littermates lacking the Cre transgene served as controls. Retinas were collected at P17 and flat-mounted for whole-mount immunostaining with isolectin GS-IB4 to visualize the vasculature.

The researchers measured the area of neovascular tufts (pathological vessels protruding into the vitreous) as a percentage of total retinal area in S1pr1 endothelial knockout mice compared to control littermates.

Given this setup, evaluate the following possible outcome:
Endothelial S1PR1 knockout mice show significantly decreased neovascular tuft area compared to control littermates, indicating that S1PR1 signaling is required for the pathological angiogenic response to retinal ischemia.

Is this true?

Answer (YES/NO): NO